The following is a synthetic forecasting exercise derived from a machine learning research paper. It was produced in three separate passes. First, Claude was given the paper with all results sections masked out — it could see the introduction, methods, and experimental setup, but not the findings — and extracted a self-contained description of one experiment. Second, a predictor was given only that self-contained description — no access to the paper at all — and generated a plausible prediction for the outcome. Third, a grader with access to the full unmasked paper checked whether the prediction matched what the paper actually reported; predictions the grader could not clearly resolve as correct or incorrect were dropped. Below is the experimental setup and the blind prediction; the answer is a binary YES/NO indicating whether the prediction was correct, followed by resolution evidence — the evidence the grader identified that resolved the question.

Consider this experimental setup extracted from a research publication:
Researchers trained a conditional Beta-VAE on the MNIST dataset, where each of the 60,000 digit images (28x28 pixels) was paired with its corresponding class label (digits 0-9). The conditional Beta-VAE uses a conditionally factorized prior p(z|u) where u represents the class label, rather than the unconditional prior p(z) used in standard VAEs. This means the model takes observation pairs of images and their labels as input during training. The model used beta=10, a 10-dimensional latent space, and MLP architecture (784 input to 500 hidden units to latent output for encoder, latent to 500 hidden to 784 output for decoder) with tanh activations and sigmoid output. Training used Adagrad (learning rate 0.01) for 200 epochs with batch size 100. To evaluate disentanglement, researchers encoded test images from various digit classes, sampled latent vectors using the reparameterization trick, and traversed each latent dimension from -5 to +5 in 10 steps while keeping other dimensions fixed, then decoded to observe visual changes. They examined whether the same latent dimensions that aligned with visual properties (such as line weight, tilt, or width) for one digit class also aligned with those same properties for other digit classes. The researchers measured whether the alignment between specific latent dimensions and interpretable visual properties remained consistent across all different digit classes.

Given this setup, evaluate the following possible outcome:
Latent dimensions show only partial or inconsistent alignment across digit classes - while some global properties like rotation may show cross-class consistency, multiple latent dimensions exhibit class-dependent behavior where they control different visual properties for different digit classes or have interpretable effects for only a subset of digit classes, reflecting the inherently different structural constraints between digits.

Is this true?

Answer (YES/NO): NO